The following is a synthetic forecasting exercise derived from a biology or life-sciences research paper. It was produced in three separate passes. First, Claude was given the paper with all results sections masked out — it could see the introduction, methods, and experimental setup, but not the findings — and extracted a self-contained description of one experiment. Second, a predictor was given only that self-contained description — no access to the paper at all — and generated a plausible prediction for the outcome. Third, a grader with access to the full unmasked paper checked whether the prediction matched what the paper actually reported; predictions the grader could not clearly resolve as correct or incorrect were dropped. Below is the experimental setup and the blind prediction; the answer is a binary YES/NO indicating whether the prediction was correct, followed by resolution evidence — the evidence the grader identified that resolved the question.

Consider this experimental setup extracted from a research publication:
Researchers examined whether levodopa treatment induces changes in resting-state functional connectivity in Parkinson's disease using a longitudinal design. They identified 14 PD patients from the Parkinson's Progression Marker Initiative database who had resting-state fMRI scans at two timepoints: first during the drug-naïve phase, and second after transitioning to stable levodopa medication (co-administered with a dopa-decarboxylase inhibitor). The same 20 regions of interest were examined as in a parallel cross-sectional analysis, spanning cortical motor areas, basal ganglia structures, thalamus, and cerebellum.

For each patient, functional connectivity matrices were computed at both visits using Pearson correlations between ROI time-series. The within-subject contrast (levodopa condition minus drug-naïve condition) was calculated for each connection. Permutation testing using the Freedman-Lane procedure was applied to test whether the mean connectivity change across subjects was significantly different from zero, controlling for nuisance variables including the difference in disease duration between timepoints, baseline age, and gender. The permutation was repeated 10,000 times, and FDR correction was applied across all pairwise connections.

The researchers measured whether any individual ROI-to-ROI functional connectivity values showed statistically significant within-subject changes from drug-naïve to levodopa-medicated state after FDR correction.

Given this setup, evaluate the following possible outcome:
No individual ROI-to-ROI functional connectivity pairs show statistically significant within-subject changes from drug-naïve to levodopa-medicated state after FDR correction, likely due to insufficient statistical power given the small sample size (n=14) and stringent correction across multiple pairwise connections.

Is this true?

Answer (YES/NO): YES